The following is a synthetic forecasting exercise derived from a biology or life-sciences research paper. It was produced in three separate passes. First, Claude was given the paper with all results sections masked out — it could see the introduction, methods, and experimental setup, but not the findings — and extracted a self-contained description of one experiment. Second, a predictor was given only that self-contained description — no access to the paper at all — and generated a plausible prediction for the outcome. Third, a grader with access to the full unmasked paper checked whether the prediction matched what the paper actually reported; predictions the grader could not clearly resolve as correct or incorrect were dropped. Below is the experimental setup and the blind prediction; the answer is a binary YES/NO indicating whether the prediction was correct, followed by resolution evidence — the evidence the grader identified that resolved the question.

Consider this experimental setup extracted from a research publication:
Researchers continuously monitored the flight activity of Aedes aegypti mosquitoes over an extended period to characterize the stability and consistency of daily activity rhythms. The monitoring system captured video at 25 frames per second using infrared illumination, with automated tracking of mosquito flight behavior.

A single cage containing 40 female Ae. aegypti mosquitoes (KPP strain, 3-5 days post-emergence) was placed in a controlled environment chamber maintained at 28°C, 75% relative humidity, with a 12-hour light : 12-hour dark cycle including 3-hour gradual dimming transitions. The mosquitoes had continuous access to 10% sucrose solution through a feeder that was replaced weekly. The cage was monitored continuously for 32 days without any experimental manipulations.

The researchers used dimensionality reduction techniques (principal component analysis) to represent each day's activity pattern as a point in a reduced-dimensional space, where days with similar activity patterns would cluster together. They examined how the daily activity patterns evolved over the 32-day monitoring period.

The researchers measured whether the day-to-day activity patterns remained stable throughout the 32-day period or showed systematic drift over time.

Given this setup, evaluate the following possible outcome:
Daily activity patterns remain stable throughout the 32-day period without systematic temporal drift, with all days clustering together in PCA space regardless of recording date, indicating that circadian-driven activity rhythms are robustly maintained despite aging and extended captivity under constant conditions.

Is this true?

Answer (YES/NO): NO